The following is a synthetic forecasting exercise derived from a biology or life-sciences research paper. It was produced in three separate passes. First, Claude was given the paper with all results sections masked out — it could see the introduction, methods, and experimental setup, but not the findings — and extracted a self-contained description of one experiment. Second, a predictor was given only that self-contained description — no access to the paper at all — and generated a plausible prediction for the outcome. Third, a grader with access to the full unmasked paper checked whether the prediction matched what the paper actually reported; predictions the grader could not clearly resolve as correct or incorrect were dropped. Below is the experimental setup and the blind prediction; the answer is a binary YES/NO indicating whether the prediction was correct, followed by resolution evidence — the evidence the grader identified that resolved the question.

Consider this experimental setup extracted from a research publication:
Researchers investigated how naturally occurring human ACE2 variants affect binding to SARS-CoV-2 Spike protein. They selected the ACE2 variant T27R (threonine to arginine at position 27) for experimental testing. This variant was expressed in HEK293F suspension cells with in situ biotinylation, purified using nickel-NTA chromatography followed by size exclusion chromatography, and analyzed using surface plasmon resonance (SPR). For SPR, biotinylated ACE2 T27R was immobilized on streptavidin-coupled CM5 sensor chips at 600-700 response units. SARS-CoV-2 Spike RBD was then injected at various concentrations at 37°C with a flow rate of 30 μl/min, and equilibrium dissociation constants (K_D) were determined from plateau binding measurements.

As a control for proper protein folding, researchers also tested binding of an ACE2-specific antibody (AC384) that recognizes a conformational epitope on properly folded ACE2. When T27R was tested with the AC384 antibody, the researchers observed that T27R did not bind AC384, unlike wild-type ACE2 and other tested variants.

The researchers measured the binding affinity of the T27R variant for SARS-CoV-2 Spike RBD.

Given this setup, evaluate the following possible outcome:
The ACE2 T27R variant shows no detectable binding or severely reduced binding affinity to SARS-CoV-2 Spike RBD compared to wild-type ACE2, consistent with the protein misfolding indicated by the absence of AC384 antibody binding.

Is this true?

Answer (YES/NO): NO